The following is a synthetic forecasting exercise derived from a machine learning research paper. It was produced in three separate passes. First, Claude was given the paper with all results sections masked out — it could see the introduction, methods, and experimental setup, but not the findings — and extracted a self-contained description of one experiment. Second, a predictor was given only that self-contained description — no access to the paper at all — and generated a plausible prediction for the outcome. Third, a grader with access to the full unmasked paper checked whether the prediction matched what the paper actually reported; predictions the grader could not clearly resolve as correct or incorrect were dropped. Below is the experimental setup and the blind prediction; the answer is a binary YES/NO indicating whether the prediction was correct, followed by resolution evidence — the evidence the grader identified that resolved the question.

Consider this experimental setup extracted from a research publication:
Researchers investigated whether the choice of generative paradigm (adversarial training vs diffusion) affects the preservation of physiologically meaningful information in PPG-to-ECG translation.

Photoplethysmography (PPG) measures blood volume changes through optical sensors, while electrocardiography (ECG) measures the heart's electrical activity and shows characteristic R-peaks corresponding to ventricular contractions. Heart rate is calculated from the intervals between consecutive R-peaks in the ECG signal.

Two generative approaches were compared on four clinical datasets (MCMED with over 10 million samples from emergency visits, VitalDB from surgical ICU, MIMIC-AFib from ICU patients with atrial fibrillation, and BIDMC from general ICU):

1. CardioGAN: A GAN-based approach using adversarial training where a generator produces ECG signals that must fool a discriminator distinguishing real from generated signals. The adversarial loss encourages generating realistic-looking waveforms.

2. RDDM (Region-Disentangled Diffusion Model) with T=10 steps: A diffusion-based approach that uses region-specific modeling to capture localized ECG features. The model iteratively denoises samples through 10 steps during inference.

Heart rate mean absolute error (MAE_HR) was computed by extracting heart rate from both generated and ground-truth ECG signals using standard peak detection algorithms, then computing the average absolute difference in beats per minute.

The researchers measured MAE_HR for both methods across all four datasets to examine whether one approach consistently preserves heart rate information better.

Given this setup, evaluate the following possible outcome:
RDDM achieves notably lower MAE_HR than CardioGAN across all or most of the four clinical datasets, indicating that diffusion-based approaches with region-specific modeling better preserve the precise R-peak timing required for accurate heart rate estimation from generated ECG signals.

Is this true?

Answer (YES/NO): NO